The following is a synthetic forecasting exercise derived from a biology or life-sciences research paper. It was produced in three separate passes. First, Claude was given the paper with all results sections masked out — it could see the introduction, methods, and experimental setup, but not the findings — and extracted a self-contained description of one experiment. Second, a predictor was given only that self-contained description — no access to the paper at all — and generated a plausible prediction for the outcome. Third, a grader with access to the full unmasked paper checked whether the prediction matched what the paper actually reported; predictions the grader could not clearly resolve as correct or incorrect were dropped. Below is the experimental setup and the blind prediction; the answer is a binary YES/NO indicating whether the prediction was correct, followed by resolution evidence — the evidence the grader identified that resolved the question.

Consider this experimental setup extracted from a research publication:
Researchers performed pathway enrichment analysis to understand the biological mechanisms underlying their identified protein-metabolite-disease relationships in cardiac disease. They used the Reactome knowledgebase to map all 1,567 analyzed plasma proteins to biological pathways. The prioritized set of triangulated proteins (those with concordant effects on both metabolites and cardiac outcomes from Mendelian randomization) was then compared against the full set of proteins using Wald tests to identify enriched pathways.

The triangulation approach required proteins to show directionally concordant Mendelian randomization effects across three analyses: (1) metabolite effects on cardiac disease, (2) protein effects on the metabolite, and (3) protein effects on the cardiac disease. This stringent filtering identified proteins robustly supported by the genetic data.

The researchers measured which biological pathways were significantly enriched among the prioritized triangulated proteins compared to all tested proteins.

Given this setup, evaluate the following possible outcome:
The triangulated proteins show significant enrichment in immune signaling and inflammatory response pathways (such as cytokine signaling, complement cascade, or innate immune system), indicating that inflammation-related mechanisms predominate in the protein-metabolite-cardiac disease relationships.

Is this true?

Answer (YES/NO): NO